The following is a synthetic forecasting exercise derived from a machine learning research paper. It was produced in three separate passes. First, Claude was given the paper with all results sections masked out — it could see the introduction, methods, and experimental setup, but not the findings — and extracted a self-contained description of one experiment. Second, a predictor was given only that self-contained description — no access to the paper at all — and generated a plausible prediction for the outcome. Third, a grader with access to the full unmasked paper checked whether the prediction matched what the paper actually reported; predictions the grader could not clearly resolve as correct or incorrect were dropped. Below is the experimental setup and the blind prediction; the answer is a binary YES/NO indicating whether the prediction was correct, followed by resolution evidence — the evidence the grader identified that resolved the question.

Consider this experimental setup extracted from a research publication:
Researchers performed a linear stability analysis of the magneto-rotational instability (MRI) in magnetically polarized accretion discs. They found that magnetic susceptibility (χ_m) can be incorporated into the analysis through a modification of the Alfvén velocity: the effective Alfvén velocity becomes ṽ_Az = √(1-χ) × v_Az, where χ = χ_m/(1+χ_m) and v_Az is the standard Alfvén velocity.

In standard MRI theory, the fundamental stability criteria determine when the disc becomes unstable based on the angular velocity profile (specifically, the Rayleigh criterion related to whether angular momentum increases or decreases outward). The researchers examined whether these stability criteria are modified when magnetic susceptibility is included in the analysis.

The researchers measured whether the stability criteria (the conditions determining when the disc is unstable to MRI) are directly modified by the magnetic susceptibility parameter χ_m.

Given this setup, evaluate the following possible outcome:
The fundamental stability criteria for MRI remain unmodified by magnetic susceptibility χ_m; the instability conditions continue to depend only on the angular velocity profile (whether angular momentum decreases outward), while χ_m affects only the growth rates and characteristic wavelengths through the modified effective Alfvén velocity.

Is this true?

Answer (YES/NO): NO